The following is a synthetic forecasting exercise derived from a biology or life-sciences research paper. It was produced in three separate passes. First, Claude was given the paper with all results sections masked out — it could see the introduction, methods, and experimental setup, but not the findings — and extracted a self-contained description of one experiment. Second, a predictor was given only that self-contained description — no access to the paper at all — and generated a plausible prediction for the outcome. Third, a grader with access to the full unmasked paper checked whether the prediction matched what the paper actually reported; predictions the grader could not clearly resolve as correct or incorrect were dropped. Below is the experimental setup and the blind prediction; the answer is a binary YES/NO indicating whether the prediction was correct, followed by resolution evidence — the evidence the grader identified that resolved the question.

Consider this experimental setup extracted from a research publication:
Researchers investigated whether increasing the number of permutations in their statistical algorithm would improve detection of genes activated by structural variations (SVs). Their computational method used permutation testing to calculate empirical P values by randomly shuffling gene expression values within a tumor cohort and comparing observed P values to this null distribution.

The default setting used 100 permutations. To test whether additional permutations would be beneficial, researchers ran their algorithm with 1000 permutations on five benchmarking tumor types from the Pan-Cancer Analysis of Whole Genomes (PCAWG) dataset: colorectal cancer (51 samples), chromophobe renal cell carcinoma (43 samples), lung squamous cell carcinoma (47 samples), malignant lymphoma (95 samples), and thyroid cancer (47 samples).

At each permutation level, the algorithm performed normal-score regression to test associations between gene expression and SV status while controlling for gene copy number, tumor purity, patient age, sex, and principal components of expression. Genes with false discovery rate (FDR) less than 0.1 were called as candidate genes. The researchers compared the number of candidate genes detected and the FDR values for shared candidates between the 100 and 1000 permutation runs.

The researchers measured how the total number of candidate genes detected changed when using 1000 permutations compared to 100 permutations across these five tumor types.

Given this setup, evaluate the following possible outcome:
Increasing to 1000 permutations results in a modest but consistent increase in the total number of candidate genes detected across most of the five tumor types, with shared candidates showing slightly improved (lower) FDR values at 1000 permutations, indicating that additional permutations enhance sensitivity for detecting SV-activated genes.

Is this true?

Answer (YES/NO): NO